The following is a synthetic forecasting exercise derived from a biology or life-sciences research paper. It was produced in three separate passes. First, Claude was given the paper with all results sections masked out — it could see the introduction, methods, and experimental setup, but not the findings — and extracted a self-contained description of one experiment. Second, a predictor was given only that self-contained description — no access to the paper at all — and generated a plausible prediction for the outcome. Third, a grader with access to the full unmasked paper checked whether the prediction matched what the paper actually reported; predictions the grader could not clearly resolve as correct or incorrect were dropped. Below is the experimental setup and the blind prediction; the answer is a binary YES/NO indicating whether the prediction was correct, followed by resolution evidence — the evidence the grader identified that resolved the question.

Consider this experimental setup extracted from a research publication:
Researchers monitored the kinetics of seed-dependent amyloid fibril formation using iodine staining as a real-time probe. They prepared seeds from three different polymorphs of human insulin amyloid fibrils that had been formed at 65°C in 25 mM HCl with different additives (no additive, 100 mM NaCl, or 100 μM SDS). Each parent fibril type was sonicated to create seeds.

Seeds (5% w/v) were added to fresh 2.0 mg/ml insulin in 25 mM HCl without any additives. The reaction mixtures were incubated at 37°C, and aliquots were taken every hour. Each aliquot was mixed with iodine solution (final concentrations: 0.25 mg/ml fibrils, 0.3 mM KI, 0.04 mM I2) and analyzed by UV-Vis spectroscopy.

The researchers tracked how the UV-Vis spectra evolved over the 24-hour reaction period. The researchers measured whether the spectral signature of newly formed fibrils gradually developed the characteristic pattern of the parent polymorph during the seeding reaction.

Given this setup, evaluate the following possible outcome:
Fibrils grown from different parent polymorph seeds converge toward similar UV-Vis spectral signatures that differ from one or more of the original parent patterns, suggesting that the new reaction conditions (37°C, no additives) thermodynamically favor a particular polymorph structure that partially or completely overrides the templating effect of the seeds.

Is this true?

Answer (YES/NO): NO